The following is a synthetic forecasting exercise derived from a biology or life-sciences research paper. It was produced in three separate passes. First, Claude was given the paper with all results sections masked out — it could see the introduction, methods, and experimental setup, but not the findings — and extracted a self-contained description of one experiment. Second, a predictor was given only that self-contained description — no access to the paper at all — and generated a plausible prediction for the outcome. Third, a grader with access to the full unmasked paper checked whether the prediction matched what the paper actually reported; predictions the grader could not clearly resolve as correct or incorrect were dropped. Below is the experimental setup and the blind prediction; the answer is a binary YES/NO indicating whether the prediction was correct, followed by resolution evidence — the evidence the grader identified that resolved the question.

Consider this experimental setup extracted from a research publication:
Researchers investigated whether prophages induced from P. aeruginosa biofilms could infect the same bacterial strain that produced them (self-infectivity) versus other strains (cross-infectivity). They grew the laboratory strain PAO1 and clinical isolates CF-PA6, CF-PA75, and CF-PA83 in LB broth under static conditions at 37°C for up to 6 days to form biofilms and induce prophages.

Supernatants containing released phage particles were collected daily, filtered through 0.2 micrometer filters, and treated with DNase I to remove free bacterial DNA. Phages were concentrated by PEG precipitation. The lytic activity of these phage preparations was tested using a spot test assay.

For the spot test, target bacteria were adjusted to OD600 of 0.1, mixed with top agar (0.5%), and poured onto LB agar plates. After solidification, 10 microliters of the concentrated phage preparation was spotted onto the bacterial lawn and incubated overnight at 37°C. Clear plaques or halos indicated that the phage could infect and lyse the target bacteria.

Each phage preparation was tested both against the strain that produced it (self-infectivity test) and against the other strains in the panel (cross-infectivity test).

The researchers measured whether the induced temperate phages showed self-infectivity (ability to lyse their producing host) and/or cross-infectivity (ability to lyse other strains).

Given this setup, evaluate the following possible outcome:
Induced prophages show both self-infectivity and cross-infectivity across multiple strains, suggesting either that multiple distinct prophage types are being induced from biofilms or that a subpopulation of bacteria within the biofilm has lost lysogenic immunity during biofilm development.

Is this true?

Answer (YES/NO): NO